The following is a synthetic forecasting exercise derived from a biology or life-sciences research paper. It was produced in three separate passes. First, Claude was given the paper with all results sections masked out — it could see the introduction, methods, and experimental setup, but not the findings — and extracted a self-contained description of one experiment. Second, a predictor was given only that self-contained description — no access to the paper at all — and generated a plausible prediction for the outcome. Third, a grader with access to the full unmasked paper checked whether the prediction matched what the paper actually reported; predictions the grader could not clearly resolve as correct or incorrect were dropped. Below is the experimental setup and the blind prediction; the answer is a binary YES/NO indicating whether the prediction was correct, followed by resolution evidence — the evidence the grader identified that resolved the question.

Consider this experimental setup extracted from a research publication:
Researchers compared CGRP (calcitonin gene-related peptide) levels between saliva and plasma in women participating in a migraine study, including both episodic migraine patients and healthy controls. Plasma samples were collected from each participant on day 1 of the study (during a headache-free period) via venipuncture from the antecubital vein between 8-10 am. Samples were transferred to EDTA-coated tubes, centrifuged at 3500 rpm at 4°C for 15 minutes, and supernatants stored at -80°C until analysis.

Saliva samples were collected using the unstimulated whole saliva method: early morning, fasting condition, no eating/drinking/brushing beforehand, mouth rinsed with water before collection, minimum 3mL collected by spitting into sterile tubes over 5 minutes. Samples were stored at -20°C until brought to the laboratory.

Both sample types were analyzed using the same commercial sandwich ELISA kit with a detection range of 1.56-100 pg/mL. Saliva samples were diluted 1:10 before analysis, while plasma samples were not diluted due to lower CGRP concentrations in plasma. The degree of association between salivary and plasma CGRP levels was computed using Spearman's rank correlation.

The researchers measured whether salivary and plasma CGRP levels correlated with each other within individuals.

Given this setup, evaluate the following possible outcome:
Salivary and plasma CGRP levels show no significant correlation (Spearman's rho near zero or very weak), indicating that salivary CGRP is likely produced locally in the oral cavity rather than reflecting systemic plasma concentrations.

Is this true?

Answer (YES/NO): YES